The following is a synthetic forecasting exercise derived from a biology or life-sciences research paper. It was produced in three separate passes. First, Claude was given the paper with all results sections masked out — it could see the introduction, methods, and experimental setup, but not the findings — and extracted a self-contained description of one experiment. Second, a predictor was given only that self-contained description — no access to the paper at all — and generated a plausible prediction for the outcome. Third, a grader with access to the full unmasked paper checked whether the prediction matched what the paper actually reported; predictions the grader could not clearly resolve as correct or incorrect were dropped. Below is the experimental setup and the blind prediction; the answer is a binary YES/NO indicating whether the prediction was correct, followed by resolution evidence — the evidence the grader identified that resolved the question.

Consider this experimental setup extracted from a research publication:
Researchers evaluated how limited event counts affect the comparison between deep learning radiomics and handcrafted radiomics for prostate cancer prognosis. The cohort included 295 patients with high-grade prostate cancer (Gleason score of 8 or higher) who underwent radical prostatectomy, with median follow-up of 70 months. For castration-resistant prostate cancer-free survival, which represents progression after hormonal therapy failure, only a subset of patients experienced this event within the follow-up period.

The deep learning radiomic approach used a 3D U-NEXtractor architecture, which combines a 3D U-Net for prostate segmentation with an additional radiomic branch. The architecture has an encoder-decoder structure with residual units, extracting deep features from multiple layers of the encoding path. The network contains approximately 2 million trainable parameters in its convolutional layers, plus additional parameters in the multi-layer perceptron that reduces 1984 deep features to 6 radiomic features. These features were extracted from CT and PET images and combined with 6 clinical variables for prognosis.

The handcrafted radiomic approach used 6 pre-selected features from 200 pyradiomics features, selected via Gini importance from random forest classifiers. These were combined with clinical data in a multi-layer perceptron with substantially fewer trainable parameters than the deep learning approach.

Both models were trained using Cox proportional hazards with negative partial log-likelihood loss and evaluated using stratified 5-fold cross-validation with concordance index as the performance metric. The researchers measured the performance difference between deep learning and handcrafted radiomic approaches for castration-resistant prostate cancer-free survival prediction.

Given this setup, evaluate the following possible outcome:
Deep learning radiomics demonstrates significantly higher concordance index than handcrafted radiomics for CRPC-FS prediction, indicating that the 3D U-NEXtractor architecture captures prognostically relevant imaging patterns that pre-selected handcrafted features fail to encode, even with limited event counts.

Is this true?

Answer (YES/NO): NO